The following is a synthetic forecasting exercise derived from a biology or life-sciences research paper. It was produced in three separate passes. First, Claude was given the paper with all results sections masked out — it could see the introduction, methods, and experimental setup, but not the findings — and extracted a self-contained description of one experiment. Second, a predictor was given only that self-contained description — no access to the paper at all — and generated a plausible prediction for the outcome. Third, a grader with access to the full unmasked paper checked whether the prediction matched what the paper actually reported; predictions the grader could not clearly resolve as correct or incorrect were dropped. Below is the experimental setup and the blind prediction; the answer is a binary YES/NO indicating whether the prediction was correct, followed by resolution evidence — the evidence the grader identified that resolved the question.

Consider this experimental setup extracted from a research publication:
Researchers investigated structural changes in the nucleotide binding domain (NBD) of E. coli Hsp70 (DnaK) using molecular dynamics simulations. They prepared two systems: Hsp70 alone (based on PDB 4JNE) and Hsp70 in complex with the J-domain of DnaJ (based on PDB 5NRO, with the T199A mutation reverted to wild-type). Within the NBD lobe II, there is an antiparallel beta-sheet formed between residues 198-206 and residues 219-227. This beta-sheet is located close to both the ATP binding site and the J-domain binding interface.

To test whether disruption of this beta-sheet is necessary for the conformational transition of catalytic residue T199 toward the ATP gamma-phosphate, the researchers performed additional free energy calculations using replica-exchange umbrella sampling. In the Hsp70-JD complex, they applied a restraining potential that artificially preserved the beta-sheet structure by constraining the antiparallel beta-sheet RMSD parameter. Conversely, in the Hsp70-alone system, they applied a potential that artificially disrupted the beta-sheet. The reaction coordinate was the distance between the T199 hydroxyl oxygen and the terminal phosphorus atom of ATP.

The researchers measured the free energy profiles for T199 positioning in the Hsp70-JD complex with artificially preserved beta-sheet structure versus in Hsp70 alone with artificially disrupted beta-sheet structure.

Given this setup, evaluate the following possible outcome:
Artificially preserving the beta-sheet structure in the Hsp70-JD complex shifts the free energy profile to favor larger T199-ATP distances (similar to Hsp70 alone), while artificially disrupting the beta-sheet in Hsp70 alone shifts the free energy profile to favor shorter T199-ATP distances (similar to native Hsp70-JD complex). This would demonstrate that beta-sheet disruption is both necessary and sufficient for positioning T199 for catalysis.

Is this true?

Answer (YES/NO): NO